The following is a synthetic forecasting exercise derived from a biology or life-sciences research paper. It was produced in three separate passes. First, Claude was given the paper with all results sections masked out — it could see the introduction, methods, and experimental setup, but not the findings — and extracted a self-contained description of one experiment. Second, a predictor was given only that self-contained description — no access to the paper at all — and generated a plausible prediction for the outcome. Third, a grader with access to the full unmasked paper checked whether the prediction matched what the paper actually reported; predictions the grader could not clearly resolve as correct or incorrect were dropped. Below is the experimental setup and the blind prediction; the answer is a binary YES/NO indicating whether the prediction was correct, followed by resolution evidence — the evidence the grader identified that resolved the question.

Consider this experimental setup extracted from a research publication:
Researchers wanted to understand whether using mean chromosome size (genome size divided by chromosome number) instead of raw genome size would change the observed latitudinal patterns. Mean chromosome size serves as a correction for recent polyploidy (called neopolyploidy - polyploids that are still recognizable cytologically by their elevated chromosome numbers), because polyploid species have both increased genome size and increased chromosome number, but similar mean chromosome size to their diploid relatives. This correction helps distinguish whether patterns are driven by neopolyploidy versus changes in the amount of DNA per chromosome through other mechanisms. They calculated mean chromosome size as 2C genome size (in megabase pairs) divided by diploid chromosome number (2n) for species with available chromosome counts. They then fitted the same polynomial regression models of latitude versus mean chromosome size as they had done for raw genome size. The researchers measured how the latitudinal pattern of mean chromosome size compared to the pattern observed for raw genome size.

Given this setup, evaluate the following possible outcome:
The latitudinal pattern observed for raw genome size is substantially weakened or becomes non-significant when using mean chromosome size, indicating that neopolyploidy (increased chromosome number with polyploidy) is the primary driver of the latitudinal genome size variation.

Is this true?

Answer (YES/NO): NO